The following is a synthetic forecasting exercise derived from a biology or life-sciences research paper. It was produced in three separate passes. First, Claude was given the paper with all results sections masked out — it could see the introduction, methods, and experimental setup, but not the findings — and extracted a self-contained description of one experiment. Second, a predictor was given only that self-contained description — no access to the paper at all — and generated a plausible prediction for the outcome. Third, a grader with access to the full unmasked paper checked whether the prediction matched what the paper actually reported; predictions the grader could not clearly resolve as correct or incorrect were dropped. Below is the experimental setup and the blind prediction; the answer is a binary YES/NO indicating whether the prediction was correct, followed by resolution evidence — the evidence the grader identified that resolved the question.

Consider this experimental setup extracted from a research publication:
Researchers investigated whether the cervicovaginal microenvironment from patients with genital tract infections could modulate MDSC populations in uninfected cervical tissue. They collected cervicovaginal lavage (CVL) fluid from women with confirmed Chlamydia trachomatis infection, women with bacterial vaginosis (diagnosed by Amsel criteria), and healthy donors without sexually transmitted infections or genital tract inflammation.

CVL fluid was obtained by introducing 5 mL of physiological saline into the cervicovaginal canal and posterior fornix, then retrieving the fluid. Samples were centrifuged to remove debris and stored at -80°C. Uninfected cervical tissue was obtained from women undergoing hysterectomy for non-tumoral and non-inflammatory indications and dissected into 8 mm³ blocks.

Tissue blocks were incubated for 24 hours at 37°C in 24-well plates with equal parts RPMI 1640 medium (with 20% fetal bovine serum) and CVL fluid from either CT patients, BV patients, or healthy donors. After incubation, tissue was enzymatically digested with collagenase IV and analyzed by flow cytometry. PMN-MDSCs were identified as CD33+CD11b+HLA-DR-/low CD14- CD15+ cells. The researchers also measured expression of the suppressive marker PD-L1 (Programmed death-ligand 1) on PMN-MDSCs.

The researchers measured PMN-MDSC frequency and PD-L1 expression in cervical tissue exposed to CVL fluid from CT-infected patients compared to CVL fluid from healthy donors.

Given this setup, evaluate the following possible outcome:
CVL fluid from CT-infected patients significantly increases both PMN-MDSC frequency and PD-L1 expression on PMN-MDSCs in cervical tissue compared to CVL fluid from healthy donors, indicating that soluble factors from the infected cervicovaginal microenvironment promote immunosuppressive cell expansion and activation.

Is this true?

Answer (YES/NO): YES